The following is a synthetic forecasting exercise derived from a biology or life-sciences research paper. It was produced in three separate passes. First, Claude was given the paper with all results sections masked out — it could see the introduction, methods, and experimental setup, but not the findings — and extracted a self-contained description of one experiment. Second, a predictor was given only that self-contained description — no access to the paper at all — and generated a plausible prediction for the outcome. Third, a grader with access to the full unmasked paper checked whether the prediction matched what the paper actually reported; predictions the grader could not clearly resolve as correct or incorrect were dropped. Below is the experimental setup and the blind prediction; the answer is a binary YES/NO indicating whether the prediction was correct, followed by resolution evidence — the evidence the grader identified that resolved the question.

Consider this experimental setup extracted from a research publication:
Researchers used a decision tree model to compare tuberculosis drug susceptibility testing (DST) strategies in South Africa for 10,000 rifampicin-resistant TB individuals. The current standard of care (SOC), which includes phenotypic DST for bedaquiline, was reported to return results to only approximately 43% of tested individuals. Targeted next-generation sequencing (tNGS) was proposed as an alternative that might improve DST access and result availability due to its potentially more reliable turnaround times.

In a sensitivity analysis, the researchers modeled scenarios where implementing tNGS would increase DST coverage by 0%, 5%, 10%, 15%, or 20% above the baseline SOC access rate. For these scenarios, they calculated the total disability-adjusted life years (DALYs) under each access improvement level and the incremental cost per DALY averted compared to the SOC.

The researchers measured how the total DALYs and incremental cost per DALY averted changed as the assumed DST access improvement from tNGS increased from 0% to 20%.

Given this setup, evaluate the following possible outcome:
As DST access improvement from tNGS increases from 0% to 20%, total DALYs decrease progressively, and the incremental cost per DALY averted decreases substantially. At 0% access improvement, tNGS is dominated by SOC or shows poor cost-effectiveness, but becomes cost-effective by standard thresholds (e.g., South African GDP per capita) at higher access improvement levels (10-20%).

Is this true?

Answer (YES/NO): NO